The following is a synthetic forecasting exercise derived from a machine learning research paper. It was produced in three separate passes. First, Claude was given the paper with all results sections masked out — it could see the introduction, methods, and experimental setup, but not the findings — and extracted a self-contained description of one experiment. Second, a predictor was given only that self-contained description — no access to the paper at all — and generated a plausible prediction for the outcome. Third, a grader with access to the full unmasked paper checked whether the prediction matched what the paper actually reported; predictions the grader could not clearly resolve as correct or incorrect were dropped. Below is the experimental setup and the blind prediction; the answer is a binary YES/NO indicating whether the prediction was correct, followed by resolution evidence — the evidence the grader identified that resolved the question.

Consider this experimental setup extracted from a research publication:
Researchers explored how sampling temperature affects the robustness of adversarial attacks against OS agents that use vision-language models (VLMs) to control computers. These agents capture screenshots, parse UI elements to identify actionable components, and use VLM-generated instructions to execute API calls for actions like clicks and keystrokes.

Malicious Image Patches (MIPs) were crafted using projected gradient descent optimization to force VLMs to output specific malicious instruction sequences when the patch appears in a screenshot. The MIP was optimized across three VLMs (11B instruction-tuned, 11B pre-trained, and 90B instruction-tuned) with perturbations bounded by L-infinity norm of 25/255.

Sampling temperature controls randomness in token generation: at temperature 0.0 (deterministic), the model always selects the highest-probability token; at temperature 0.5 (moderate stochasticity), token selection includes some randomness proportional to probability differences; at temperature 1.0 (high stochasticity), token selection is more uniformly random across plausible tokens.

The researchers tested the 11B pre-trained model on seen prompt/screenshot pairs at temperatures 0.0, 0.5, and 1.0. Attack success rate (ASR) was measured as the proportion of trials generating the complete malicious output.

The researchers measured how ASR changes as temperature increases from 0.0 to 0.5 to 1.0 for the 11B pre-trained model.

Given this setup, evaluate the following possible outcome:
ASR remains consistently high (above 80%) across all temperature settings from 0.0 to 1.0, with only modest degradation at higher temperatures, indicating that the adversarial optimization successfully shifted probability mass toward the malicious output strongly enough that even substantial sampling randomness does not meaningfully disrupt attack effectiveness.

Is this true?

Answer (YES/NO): YES